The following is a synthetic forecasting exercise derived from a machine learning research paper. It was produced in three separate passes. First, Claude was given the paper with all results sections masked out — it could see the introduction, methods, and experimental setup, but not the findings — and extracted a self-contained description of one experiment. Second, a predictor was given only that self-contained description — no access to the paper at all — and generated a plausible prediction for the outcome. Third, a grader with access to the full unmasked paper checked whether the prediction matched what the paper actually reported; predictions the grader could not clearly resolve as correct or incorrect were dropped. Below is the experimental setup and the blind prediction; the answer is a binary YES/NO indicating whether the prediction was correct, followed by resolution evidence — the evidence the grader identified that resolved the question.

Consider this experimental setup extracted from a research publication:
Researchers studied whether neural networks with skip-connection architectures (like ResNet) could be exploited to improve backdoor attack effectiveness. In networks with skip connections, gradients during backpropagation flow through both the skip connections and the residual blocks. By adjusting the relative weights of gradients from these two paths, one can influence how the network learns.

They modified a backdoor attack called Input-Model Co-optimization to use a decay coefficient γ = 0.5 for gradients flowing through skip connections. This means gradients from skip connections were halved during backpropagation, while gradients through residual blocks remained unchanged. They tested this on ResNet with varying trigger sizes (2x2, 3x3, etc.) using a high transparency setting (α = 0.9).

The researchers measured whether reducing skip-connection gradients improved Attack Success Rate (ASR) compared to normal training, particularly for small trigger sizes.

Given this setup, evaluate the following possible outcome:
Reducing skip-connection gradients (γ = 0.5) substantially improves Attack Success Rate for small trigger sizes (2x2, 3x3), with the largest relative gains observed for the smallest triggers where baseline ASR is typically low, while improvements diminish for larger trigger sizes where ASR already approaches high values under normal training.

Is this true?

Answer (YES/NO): NO